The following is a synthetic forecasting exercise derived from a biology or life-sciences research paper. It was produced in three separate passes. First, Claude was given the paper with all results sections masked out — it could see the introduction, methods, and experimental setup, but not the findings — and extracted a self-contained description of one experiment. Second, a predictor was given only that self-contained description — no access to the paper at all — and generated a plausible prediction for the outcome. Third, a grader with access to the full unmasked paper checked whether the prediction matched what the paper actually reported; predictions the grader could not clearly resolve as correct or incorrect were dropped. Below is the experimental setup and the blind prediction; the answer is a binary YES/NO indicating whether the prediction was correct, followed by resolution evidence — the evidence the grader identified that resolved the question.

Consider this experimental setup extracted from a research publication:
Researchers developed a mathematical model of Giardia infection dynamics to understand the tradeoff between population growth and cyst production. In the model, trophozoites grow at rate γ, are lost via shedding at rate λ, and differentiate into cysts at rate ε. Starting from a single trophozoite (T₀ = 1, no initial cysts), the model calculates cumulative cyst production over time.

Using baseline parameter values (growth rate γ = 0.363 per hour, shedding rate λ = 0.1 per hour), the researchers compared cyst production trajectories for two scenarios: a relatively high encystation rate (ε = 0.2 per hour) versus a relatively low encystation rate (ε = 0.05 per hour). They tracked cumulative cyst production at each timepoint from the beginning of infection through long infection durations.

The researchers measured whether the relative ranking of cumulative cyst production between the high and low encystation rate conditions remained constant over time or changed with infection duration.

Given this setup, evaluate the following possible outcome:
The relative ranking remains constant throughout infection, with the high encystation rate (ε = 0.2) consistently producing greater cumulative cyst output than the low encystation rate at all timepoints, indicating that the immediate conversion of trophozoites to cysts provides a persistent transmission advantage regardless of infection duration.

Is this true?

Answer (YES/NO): NO